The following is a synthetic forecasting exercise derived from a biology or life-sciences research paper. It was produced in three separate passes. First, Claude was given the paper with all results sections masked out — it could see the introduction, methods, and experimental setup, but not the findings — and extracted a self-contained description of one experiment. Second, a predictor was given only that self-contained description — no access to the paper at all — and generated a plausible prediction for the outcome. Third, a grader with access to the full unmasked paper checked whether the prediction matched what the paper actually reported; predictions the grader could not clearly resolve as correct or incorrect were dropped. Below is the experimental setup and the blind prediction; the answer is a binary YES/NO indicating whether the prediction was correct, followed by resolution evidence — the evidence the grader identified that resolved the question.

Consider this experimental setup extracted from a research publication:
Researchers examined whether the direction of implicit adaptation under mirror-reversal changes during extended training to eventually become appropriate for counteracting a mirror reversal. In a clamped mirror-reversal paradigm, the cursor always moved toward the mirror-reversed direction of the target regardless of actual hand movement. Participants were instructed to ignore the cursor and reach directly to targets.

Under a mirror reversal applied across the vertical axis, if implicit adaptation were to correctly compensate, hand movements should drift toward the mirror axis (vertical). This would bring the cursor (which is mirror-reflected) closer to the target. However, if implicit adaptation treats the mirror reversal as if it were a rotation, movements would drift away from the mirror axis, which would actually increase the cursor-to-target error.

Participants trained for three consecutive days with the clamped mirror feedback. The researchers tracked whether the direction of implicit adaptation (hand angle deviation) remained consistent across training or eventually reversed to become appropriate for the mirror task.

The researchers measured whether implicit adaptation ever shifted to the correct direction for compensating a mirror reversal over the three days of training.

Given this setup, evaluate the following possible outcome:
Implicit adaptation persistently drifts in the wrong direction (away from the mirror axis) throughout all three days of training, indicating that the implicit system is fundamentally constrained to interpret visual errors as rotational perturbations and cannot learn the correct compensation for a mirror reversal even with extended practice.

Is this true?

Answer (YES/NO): YES